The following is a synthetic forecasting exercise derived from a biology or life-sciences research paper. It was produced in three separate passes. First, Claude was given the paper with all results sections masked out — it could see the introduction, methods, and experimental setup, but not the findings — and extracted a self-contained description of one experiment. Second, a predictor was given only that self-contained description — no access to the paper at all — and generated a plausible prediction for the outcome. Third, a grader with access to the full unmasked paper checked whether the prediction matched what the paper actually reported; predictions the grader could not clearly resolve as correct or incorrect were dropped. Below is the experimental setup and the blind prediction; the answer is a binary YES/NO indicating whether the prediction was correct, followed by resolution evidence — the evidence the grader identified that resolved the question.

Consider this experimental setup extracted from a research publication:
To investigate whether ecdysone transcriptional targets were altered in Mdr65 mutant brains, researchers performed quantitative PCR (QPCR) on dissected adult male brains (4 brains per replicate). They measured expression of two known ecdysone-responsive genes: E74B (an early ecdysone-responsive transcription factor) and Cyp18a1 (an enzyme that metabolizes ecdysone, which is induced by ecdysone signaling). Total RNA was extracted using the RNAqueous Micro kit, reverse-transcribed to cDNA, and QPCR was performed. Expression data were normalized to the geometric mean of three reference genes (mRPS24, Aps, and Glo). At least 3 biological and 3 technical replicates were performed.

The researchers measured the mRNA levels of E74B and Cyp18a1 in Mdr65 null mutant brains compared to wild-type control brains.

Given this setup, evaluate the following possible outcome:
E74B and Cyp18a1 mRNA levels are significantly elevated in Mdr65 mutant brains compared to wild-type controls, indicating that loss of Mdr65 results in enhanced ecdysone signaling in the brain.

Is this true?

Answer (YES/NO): YES